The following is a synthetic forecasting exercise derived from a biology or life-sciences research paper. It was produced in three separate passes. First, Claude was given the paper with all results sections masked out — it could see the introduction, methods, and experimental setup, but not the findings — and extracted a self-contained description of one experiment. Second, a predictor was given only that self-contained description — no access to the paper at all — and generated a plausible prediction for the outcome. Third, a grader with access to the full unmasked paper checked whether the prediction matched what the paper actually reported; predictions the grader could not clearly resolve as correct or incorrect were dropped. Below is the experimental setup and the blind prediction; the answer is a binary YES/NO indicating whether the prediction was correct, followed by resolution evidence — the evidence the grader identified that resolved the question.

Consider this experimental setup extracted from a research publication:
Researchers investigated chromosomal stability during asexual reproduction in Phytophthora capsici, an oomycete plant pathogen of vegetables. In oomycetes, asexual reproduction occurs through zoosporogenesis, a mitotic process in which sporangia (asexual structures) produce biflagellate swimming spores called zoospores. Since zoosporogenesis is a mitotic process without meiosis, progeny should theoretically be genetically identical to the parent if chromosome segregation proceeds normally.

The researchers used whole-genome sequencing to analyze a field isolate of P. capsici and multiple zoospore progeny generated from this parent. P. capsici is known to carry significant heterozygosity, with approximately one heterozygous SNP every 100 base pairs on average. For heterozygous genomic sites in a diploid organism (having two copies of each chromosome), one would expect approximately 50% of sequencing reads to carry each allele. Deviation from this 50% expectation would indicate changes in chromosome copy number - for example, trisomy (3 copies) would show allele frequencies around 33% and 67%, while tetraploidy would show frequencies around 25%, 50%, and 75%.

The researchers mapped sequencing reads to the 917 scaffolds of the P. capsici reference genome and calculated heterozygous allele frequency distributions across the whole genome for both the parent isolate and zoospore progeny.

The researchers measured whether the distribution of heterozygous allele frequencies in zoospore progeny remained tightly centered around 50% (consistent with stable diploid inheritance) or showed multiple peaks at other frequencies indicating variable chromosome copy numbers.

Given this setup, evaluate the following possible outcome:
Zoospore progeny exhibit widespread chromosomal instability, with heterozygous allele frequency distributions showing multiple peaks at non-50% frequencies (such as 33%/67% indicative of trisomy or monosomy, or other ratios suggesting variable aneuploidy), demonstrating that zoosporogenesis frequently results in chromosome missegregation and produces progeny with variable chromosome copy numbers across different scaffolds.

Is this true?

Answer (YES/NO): YES